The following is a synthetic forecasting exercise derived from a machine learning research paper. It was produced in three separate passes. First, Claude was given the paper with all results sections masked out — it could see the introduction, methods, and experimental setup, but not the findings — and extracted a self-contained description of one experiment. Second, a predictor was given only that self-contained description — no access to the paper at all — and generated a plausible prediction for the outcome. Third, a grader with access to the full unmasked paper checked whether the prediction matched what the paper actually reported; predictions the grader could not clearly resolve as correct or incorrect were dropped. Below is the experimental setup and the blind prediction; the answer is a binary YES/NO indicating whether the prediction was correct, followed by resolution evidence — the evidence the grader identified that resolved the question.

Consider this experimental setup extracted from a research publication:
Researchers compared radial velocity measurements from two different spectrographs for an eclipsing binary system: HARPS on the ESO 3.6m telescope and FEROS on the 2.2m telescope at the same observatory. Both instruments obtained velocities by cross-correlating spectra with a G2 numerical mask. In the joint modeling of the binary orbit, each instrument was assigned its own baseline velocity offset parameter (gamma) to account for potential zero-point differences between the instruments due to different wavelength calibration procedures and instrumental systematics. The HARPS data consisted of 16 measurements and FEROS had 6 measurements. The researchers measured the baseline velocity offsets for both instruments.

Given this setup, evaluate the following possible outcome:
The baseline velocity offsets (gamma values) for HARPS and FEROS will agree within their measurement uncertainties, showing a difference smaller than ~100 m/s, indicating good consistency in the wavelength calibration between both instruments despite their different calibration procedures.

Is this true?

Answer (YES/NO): NO